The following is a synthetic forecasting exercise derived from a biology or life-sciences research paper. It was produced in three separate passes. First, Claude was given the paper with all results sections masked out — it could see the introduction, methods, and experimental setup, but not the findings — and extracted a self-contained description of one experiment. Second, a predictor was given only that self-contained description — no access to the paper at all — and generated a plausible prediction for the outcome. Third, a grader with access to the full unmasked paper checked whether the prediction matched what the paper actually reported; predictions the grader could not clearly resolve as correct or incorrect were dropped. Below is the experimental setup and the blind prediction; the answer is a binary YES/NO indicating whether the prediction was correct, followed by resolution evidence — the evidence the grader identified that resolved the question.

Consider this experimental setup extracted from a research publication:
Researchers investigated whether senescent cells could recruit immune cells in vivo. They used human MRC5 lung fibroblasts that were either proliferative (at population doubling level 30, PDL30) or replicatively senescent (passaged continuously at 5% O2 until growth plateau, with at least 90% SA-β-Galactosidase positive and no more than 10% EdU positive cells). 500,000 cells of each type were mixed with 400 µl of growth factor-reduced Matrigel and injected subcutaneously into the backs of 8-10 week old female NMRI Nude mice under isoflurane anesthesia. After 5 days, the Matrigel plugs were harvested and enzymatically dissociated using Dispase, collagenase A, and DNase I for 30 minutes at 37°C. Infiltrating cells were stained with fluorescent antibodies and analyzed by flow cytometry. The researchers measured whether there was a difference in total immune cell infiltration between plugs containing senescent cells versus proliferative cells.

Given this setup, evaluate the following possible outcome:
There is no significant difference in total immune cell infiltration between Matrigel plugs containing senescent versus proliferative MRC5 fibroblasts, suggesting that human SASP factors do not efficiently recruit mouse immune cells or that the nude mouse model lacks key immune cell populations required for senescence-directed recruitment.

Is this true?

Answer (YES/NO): NO